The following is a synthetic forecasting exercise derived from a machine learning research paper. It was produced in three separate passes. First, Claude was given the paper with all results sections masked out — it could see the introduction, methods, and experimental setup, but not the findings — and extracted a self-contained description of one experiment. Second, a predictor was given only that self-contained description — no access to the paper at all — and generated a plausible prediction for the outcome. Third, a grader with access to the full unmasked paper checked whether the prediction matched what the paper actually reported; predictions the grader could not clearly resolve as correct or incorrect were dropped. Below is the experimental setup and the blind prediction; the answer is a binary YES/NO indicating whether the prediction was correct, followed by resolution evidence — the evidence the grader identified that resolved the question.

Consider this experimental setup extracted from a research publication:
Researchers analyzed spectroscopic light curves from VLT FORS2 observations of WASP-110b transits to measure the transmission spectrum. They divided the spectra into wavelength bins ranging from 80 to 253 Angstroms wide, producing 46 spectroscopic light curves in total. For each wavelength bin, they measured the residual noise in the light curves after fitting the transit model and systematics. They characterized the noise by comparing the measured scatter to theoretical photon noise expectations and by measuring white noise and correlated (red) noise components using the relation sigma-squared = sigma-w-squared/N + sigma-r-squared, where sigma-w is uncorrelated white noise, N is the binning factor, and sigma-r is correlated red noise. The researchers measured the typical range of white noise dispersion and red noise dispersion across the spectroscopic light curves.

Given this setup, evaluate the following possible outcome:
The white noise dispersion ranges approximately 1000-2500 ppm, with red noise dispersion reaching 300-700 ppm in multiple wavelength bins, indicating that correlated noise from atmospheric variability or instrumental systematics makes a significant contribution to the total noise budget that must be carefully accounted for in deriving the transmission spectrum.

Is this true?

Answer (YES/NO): NO